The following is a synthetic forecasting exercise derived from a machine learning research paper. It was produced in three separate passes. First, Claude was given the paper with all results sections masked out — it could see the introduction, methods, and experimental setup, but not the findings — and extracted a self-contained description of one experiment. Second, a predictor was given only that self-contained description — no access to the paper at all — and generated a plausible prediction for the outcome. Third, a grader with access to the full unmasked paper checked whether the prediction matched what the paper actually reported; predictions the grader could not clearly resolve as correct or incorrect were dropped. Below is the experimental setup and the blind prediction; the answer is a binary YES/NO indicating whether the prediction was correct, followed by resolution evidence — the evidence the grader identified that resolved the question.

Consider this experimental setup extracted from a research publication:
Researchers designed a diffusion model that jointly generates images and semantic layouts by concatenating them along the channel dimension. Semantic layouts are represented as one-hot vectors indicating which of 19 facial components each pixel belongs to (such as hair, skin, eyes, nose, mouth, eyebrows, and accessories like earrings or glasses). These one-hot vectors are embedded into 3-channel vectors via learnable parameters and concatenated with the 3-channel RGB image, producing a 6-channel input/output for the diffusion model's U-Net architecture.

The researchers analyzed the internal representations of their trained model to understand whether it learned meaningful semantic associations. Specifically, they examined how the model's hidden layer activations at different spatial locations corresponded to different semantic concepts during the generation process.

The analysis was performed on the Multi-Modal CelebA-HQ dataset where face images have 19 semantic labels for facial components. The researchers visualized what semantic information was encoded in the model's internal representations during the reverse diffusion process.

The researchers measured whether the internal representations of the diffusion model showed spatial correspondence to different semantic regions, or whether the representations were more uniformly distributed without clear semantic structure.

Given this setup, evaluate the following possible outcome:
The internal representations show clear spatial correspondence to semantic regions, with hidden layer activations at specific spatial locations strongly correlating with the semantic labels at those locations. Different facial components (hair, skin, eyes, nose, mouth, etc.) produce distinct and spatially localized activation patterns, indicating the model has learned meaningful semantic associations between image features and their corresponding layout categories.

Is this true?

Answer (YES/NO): YES